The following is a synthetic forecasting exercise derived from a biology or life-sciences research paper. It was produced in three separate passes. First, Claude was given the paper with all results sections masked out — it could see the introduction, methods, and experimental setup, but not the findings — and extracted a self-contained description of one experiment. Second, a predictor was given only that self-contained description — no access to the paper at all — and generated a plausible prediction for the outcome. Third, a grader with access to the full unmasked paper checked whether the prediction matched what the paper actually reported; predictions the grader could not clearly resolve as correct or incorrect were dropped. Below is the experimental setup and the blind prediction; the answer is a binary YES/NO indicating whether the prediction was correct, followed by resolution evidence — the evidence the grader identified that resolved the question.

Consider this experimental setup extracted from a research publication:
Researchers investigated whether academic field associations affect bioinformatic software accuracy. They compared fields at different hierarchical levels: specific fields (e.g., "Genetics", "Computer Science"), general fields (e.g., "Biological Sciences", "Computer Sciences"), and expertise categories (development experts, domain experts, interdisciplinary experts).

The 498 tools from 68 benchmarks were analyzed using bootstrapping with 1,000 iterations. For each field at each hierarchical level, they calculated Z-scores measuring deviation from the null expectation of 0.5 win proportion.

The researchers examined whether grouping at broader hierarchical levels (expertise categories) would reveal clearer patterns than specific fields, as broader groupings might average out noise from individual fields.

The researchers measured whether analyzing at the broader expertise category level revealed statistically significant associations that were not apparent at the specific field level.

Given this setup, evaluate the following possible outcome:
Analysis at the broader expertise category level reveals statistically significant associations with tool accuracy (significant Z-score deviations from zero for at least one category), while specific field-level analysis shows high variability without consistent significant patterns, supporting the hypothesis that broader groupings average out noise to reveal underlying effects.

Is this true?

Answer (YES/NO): NO